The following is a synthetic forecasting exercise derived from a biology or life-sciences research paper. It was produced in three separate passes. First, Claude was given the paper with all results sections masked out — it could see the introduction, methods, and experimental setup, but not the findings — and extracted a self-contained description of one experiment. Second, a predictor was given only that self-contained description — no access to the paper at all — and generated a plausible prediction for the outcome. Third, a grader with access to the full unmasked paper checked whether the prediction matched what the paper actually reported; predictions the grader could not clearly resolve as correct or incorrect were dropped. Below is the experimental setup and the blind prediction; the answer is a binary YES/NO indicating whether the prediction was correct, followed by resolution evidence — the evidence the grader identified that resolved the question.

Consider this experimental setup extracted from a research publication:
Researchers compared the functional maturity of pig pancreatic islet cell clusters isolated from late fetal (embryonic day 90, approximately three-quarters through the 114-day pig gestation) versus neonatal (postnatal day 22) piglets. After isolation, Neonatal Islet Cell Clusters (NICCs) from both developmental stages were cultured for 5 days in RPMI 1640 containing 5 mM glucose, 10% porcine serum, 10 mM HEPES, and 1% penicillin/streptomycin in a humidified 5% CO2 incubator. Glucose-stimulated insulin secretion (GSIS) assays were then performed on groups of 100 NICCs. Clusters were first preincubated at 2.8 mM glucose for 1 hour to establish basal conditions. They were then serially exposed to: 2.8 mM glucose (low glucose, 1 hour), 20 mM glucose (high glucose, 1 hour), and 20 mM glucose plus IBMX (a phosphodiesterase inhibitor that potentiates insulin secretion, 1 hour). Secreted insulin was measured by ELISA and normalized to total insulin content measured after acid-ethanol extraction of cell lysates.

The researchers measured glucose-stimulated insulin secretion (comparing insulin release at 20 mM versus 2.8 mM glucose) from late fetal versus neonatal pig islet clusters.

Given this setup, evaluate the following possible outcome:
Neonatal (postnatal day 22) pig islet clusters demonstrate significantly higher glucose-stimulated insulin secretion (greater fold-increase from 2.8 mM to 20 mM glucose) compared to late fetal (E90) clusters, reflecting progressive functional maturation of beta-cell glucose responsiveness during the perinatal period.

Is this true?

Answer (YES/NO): YES